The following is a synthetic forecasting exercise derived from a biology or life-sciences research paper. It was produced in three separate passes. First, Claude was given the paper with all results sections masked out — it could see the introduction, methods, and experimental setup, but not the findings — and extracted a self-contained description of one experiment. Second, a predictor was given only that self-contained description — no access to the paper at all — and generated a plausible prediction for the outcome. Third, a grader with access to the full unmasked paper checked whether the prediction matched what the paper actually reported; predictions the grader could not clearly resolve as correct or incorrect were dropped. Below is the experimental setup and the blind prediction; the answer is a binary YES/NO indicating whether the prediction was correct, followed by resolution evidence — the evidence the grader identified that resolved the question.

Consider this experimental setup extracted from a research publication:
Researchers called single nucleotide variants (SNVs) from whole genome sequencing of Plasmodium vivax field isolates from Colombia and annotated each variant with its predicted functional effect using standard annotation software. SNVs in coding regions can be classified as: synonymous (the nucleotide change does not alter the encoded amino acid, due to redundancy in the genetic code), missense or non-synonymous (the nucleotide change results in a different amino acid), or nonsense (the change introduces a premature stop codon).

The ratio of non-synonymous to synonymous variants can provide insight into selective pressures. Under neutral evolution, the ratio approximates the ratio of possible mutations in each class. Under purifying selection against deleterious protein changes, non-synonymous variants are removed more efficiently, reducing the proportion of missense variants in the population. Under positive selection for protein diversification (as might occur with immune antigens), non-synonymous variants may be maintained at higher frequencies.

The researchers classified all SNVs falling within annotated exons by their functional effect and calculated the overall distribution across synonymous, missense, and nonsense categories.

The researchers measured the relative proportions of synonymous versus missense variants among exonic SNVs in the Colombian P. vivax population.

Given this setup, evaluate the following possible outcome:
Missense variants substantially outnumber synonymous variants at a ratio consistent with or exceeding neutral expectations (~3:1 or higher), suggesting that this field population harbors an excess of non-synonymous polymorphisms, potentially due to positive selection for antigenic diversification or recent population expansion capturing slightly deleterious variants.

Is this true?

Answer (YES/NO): NO